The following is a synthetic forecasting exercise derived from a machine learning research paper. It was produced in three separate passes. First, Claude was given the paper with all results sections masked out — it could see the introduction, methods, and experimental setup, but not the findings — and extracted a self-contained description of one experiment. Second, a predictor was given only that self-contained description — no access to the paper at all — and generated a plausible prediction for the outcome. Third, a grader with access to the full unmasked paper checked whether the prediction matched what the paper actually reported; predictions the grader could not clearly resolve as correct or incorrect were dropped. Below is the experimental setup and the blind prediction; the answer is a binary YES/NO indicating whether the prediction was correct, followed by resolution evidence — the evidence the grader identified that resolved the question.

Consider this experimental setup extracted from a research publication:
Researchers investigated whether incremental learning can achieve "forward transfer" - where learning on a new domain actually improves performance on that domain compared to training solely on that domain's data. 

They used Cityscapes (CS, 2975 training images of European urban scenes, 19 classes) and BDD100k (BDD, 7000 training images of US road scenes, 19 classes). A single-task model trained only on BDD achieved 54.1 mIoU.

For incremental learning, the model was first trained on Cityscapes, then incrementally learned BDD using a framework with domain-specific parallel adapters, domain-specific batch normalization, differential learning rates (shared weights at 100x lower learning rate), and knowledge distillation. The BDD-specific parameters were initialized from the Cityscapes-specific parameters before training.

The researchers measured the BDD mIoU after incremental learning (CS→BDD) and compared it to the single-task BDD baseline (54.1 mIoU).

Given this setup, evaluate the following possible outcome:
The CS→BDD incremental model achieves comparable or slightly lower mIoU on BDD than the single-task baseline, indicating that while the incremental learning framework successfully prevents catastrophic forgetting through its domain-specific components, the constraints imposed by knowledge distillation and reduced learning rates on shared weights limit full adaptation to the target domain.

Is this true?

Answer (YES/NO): NO